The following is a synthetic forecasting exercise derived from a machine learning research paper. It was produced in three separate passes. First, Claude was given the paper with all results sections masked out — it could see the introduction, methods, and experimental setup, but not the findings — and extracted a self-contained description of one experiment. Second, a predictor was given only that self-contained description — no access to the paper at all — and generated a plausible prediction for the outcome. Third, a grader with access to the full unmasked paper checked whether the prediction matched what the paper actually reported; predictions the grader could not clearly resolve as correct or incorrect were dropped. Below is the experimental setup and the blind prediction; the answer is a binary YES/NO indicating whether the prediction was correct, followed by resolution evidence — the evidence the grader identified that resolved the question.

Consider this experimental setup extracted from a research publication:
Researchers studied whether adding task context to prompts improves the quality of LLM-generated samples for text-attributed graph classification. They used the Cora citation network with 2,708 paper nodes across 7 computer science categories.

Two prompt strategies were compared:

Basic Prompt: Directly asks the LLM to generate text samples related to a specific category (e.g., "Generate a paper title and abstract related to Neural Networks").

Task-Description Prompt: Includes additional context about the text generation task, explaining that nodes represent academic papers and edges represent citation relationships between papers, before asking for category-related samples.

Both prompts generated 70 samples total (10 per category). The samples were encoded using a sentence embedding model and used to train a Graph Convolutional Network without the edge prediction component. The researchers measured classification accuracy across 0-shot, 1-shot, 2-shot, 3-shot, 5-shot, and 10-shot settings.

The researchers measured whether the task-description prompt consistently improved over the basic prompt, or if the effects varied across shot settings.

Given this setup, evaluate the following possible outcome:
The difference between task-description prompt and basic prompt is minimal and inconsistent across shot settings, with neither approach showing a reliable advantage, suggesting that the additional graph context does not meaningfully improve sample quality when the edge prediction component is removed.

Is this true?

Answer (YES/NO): YES